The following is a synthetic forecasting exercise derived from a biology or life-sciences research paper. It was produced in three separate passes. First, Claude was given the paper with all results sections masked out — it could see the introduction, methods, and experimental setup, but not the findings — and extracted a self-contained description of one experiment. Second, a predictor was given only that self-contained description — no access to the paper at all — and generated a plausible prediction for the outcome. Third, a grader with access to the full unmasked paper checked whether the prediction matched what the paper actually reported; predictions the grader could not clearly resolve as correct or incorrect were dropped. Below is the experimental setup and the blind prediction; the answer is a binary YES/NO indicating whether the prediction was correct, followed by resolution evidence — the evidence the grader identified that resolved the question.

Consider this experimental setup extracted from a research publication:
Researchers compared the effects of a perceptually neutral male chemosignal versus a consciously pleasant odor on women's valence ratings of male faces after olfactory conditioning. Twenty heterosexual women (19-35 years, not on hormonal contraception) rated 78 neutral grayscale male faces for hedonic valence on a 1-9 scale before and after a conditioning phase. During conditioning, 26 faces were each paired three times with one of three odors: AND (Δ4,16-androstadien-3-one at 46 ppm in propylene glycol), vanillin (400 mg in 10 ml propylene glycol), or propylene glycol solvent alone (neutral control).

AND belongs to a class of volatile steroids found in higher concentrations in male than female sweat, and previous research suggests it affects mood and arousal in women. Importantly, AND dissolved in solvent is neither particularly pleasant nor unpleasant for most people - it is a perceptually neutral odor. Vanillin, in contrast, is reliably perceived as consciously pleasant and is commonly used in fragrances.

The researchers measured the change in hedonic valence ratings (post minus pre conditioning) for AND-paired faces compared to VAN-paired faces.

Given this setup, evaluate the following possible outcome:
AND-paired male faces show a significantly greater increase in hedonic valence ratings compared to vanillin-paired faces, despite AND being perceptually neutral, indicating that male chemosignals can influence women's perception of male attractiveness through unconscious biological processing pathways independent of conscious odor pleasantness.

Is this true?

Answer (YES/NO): NO